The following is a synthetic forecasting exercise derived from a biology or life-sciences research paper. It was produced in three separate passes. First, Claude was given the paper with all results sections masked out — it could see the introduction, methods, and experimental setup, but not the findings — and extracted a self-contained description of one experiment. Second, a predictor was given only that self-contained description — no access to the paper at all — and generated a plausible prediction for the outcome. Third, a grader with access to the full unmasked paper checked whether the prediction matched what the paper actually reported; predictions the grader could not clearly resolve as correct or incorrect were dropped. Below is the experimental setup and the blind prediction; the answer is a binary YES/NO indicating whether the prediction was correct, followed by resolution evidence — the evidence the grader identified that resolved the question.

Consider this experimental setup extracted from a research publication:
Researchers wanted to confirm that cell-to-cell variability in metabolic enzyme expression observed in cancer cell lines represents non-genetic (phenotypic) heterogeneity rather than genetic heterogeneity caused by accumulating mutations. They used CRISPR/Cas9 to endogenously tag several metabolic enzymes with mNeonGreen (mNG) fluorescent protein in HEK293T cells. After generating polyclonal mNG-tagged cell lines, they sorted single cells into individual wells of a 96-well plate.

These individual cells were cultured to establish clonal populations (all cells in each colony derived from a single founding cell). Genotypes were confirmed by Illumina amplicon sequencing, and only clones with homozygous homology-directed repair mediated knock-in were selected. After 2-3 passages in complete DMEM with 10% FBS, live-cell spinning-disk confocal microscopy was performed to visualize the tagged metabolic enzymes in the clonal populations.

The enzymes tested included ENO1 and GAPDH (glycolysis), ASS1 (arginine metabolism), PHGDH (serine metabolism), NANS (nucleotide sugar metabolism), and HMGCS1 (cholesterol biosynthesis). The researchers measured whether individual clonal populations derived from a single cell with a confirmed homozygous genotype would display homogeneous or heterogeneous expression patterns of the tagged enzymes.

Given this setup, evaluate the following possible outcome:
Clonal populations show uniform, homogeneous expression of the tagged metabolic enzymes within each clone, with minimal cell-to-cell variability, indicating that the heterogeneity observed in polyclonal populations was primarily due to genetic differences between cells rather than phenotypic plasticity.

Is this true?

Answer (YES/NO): NO